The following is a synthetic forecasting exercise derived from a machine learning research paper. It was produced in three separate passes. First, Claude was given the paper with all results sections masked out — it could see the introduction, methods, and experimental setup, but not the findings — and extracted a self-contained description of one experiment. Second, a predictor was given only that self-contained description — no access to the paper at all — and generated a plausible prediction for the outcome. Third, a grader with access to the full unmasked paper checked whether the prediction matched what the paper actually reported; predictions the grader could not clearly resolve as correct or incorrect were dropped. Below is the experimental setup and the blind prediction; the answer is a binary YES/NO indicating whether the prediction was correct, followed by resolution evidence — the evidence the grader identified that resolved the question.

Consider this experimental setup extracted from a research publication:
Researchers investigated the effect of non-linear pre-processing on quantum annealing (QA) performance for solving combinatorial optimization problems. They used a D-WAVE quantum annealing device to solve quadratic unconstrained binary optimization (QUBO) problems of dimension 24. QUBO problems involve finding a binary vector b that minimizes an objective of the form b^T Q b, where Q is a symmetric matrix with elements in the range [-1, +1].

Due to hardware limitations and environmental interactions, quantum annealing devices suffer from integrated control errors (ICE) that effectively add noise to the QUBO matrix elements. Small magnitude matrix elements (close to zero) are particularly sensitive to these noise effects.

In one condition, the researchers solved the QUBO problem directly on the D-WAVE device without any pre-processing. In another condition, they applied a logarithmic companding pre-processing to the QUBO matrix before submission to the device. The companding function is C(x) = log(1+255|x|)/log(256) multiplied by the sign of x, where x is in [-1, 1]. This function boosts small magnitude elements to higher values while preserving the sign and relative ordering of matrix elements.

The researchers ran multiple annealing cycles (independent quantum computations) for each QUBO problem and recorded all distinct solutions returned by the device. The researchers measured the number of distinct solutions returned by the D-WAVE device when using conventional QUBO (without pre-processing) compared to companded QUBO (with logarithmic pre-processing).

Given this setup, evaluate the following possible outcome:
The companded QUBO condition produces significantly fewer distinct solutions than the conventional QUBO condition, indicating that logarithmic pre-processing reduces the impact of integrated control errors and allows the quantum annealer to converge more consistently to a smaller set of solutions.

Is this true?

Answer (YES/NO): YES